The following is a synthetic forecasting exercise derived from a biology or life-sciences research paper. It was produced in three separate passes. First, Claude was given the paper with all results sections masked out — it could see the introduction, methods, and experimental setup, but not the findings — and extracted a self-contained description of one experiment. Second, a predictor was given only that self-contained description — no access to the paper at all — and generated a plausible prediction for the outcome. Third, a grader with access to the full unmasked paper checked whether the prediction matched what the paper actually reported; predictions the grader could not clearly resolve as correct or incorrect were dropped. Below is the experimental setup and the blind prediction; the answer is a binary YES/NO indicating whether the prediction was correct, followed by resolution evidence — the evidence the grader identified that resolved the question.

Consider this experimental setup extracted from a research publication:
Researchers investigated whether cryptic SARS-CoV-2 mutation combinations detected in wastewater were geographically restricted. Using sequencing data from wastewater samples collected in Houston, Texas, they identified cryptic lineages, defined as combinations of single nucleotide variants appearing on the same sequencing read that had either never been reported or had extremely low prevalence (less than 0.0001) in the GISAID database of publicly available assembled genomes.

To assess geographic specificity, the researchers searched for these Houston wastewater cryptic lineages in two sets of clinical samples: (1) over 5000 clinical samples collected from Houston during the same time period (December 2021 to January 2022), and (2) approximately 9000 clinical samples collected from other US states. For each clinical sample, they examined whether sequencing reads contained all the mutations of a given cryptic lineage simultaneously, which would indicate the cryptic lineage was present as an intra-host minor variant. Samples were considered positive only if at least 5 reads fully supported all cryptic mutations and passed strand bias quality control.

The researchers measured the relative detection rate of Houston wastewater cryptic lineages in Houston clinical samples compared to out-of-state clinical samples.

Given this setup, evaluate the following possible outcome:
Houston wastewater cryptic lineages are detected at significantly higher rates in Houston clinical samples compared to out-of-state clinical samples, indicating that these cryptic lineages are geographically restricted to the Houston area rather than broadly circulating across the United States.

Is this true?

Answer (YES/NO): NO